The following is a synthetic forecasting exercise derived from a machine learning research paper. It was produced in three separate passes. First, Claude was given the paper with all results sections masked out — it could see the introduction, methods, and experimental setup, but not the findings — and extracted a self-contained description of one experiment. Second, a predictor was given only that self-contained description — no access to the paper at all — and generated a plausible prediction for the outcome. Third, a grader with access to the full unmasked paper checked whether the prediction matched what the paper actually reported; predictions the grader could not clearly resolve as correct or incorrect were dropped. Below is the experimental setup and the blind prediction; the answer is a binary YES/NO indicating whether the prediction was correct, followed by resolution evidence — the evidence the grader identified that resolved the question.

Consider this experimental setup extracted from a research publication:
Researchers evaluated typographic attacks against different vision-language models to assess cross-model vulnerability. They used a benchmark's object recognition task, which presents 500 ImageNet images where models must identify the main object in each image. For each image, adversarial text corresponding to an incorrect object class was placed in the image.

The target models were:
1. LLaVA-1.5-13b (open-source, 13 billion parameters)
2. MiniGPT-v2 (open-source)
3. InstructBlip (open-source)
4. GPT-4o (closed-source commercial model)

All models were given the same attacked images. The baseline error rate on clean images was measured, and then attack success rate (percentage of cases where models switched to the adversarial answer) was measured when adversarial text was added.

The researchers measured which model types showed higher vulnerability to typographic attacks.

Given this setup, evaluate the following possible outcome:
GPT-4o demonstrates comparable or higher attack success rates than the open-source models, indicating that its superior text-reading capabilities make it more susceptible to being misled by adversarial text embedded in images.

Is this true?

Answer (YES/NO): NO